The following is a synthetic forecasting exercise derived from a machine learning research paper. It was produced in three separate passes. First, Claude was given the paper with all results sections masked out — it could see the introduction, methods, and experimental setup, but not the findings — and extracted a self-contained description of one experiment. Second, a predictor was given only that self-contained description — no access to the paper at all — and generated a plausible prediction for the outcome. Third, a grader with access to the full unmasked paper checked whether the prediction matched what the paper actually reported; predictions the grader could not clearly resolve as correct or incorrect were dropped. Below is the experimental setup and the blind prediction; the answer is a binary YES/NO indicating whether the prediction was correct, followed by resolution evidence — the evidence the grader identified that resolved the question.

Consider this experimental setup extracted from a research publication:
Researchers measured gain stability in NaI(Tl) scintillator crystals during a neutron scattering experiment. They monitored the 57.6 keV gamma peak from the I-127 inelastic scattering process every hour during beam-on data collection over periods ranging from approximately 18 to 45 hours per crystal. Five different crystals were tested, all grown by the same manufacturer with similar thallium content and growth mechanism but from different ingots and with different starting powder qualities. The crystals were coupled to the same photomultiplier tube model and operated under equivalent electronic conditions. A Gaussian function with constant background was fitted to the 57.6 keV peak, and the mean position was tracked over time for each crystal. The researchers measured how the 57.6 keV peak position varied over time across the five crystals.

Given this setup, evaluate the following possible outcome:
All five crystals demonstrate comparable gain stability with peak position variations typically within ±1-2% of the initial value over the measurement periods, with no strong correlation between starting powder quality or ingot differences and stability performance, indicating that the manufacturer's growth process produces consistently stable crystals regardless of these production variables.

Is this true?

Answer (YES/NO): NO